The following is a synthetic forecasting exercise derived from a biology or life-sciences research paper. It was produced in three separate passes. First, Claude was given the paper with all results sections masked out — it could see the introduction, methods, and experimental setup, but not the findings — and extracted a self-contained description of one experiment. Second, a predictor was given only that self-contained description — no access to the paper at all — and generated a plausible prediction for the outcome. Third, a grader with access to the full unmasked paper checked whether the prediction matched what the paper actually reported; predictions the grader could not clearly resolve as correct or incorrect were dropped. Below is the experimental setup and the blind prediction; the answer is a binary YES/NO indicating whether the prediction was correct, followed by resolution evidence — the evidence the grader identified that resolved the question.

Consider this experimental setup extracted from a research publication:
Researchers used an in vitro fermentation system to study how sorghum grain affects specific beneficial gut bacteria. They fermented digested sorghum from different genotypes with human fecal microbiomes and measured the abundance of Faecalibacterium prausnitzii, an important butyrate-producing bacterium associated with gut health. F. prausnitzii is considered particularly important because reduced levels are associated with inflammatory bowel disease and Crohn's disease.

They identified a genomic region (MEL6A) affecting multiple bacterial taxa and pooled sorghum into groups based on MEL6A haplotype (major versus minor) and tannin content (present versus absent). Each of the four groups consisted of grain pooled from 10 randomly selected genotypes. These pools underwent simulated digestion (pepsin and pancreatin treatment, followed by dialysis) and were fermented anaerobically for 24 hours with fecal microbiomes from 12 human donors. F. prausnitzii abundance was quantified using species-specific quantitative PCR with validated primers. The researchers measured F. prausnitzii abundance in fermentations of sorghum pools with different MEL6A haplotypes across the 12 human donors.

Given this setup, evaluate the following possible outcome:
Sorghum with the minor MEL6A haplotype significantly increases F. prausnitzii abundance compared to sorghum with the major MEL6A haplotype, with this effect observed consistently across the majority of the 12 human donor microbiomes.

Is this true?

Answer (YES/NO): YES